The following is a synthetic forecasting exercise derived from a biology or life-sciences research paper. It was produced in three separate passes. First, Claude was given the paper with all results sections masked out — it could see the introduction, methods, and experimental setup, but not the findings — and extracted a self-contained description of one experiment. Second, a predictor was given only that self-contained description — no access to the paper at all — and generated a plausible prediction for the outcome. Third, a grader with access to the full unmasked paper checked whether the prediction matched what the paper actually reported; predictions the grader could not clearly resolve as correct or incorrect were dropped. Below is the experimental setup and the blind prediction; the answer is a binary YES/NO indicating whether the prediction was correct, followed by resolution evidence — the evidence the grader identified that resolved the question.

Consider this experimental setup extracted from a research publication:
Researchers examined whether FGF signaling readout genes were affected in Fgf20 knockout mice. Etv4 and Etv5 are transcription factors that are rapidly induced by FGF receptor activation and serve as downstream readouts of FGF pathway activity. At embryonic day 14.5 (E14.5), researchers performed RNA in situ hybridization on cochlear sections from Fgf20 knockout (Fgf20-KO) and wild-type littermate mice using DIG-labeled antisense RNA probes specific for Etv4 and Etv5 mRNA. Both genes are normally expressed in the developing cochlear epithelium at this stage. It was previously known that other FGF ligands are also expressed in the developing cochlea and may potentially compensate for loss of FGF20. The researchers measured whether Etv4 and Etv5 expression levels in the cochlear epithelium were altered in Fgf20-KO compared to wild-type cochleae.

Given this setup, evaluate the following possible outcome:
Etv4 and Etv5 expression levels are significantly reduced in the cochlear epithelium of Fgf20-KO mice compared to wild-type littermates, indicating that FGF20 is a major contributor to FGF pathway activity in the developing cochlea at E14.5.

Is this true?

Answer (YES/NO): NO